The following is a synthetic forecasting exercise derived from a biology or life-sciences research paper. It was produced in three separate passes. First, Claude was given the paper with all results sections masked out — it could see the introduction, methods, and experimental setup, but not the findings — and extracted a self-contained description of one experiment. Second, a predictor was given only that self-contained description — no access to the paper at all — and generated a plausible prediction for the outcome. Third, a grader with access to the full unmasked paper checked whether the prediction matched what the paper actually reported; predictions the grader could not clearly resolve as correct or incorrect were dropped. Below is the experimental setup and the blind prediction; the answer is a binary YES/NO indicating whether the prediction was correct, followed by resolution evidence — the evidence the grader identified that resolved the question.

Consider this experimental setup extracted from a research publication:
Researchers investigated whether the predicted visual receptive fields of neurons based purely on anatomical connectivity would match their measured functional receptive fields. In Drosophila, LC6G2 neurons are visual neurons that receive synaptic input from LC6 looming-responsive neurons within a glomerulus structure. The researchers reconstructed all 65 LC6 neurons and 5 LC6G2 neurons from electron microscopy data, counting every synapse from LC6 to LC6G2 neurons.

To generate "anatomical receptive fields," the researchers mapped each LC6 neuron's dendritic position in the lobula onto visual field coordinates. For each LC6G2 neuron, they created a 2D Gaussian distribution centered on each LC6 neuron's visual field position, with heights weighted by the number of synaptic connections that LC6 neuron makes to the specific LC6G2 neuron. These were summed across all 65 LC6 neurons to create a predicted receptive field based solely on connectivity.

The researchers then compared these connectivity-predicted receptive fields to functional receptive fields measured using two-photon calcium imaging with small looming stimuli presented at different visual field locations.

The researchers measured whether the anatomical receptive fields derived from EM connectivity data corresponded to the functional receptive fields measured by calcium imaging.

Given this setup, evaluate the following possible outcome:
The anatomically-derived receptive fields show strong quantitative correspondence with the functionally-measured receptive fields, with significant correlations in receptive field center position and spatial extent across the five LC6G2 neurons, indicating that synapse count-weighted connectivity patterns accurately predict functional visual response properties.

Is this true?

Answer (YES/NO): NO